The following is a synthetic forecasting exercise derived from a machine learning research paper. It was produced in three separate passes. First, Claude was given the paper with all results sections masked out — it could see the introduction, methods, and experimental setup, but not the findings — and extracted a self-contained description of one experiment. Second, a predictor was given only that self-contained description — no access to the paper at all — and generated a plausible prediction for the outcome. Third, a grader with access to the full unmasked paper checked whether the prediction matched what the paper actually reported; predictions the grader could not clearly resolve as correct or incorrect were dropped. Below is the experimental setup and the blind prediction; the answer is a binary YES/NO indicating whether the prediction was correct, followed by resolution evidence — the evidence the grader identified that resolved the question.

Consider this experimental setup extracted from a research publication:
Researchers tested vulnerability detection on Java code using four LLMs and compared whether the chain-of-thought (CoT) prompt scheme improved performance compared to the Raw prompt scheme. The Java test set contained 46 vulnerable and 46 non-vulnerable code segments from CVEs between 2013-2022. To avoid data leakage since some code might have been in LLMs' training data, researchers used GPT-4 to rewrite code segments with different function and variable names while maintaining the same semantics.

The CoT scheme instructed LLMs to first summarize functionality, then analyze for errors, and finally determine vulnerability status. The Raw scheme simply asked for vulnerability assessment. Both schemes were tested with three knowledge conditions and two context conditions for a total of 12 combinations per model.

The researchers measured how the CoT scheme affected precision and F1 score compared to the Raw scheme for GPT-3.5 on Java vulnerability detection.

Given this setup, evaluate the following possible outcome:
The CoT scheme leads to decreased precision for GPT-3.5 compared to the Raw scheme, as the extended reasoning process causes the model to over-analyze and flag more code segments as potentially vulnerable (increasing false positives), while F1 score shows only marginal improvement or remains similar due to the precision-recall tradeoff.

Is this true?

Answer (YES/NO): NO